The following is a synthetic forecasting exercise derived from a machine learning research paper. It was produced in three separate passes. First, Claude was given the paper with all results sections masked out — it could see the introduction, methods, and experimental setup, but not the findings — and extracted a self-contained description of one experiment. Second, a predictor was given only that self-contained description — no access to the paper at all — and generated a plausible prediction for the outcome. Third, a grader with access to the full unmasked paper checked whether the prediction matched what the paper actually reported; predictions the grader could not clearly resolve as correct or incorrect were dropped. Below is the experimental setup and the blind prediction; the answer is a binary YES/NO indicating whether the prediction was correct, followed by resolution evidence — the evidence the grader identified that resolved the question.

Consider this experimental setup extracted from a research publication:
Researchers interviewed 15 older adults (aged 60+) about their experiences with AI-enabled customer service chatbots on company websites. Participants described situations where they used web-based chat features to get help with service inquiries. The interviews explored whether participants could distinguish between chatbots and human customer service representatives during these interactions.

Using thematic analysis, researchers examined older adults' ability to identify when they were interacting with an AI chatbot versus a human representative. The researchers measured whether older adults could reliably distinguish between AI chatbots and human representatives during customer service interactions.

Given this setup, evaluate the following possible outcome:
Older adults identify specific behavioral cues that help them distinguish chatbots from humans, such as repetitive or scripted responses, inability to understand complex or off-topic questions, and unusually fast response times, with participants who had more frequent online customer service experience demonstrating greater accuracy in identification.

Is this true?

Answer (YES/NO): NO